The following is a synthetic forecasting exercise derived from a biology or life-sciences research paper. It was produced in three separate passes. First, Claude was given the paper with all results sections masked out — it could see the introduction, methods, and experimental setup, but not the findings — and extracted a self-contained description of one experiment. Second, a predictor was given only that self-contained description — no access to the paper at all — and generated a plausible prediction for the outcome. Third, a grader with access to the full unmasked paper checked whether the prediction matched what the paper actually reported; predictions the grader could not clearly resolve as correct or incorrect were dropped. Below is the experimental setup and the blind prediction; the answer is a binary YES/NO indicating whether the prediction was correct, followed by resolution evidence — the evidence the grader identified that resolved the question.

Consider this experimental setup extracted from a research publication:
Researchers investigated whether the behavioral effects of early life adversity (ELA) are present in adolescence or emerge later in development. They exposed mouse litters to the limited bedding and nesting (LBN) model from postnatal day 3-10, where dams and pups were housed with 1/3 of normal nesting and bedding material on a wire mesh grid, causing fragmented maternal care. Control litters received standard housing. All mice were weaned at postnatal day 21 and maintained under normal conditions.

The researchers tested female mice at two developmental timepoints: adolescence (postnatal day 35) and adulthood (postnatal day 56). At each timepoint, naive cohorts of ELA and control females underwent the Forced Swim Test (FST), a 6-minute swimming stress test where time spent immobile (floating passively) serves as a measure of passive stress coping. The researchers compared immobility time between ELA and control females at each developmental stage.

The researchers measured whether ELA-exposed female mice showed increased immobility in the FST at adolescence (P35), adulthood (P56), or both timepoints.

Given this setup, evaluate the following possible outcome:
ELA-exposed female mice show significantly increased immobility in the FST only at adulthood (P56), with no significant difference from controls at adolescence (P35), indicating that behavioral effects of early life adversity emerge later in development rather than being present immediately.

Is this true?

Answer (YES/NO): YES